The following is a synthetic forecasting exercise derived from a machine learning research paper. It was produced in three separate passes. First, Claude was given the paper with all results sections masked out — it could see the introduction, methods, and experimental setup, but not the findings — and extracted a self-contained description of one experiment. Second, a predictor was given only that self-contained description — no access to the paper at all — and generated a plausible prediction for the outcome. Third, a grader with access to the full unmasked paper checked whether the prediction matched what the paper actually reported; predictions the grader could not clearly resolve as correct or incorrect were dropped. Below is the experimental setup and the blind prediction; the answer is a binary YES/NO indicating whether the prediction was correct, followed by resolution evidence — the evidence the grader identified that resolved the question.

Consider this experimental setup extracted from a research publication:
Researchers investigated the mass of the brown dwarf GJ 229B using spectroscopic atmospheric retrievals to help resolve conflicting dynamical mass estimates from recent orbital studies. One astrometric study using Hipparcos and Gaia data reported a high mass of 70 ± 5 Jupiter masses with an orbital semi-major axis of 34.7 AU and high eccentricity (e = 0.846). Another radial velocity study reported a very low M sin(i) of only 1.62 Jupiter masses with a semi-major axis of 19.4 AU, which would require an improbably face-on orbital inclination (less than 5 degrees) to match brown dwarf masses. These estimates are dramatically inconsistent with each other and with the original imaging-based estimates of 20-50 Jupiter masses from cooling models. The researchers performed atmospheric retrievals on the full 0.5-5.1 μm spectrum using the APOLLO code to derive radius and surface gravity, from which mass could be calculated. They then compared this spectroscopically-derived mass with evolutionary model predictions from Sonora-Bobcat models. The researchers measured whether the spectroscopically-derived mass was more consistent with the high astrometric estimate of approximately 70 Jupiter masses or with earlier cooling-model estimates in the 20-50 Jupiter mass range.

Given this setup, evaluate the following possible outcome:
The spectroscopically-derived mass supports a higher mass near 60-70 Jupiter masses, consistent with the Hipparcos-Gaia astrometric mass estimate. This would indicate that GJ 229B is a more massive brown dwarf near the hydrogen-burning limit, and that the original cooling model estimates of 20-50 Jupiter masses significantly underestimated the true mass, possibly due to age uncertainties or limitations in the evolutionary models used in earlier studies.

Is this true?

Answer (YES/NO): NO